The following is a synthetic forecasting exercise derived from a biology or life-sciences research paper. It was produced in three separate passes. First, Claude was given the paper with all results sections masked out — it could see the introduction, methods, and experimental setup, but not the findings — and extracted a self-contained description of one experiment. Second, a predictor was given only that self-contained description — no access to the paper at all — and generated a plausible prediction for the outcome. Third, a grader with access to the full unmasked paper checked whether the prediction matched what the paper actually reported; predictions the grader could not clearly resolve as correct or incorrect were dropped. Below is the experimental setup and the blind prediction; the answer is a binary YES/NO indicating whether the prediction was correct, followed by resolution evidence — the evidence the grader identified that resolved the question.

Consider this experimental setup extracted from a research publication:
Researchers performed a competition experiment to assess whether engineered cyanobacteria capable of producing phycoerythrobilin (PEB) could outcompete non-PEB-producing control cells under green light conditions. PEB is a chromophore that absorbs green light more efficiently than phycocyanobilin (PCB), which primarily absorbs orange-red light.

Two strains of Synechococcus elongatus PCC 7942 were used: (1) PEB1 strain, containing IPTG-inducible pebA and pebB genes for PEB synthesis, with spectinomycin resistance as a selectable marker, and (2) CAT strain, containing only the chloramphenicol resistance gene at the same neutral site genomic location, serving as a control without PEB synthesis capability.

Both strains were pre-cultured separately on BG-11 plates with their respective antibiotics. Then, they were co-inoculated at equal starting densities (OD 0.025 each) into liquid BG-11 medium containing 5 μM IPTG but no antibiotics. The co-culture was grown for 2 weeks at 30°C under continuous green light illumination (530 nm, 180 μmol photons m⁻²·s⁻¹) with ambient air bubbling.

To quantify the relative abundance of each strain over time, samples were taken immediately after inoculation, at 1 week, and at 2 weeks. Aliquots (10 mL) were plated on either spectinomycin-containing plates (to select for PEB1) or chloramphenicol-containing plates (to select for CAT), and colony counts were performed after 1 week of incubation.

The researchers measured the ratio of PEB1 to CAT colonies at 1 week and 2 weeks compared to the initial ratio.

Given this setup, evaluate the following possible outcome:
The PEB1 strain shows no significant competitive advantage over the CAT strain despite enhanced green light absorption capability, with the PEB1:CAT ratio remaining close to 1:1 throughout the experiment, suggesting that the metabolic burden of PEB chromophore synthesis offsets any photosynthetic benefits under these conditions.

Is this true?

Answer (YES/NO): NO